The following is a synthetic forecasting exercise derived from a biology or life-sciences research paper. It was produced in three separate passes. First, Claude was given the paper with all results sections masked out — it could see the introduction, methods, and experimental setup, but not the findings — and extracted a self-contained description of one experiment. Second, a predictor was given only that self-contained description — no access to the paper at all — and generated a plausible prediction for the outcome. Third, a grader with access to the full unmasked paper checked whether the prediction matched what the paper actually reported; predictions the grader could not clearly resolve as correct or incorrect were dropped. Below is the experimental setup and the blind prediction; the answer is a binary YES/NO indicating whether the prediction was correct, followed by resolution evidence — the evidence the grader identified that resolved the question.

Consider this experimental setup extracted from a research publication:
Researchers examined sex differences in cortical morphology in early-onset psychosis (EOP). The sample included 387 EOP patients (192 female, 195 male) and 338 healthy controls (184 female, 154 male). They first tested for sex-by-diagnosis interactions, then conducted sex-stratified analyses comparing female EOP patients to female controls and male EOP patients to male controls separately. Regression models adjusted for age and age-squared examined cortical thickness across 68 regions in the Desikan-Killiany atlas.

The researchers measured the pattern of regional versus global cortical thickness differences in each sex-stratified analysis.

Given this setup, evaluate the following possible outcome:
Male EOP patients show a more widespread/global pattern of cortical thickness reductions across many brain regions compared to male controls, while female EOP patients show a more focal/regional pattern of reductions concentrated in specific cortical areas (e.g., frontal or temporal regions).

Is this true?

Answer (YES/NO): YES